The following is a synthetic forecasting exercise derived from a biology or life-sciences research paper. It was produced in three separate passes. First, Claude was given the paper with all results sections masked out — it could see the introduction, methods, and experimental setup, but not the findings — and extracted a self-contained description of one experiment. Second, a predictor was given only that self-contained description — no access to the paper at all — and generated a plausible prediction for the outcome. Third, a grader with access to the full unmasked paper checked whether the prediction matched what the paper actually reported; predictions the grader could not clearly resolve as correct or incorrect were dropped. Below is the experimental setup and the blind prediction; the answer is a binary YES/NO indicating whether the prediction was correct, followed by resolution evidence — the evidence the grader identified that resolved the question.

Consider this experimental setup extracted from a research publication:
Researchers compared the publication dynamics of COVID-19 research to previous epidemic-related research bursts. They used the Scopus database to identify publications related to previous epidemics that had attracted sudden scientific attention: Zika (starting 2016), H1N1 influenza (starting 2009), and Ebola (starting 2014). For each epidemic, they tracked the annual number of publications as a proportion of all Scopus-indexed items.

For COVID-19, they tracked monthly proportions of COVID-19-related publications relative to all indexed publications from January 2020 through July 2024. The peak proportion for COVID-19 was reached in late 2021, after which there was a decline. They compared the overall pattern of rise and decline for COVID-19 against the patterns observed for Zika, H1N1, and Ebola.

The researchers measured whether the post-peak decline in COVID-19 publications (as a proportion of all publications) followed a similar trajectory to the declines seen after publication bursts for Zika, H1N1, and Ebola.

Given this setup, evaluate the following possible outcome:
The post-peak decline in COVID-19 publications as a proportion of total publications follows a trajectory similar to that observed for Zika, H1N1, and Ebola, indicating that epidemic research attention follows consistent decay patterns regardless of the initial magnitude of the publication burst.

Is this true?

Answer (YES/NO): NO